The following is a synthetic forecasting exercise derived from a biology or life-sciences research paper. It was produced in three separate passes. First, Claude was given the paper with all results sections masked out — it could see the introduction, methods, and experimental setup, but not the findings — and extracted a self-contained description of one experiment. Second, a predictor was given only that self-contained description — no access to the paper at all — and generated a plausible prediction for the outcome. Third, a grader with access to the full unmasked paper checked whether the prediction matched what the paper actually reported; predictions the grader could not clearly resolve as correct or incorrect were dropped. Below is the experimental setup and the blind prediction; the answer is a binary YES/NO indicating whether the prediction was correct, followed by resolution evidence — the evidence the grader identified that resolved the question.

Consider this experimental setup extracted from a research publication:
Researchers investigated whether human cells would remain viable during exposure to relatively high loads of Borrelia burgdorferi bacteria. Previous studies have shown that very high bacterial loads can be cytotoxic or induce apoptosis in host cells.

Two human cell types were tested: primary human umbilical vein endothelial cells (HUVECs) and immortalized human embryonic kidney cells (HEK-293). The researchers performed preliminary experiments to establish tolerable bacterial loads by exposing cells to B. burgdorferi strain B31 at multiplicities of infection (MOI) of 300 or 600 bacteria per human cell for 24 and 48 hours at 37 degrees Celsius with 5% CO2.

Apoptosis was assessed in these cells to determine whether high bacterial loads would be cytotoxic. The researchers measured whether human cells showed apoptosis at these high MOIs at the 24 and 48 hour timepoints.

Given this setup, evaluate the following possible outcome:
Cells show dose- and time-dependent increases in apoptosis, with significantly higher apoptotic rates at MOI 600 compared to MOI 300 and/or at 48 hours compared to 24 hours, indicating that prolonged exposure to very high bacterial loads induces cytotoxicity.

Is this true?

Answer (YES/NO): NO